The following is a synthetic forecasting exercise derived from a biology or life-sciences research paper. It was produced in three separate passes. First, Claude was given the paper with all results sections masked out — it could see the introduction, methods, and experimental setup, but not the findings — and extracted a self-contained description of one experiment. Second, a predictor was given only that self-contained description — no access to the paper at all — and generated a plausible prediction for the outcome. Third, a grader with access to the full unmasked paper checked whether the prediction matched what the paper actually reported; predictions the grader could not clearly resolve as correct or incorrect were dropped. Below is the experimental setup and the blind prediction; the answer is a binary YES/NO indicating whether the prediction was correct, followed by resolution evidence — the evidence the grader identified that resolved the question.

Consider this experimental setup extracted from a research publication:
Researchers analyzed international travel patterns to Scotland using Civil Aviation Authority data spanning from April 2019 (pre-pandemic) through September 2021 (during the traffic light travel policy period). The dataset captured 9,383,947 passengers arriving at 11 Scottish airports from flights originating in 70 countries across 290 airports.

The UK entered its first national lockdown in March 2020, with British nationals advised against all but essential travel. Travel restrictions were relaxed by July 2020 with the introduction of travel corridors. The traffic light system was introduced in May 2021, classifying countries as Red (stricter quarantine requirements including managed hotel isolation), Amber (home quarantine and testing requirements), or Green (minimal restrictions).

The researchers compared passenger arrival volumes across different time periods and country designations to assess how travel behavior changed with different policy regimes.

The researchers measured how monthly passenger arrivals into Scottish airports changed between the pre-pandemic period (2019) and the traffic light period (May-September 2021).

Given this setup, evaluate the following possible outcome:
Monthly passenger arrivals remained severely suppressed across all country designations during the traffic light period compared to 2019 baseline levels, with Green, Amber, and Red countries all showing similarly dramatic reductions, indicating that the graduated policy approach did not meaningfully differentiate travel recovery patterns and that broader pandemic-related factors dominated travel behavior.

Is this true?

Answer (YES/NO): NO